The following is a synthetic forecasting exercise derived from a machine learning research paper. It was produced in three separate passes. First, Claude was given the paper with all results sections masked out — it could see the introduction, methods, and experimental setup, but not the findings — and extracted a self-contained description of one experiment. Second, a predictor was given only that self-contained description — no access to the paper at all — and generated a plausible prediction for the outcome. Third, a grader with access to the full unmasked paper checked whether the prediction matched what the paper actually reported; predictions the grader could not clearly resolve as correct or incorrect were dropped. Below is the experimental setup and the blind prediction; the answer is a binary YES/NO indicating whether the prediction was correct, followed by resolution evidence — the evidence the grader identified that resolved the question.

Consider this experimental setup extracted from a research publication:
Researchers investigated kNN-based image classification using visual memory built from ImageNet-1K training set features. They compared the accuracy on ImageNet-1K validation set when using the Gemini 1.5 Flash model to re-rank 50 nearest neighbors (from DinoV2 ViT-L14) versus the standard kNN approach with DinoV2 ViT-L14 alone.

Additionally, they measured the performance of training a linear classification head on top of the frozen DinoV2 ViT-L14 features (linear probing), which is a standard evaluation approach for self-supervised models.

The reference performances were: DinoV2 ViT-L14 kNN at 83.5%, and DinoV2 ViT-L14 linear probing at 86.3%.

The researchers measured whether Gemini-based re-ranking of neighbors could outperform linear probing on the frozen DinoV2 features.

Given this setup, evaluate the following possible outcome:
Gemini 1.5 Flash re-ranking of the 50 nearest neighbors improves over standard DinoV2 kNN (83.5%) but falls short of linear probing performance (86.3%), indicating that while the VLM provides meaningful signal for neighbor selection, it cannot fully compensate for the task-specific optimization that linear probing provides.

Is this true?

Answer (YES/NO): NO